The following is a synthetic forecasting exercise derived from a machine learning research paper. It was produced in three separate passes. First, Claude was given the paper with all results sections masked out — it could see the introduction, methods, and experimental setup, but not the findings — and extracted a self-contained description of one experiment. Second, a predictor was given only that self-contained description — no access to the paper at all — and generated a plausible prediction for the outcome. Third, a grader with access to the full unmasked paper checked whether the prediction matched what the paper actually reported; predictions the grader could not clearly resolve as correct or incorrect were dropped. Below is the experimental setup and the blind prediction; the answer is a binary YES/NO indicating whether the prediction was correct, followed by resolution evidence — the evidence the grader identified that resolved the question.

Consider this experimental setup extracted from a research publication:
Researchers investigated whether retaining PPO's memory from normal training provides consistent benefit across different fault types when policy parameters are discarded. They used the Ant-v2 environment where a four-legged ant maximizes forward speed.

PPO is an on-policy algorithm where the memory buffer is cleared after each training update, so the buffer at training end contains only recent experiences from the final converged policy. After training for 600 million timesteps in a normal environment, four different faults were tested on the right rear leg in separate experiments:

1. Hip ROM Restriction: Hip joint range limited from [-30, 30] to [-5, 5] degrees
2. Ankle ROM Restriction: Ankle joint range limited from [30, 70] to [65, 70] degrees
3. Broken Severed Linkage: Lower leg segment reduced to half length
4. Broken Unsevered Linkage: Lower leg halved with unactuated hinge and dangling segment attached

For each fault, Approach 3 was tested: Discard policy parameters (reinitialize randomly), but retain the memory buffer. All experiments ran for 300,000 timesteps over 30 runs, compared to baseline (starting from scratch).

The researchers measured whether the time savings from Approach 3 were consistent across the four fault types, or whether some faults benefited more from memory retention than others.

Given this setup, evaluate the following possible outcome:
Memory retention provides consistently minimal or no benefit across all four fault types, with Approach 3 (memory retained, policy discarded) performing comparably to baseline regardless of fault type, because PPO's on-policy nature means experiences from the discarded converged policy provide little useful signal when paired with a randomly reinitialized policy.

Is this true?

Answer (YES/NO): NO